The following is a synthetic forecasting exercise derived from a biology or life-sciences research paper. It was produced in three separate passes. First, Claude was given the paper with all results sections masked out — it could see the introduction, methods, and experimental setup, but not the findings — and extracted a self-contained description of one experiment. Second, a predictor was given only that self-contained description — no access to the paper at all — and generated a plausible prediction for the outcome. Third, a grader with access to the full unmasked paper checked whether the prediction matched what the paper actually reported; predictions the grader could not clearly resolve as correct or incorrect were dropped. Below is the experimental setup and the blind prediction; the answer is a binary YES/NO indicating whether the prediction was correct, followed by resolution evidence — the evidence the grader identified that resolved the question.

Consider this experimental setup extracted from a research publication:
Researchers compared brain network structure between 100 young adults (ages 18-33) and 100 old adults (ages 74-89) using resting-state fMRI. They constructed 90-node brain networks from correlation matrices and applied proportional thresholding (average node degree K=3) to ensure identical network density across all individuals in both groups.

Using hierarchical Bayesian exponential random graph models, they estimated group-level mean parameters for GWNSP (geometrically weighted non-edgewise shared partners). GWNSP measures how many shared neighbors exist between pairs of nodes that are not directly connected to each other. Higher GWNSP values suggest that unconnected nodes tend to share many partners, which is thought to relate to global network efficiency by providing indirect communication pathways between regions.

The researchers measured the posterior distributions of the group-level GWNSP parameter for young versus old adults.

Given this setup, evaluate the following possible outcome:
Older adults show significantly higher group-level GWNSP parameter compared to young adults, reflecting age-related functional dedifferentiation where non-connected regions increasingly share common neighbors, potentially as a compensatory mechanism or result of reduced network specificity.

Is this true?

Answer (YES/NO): NO